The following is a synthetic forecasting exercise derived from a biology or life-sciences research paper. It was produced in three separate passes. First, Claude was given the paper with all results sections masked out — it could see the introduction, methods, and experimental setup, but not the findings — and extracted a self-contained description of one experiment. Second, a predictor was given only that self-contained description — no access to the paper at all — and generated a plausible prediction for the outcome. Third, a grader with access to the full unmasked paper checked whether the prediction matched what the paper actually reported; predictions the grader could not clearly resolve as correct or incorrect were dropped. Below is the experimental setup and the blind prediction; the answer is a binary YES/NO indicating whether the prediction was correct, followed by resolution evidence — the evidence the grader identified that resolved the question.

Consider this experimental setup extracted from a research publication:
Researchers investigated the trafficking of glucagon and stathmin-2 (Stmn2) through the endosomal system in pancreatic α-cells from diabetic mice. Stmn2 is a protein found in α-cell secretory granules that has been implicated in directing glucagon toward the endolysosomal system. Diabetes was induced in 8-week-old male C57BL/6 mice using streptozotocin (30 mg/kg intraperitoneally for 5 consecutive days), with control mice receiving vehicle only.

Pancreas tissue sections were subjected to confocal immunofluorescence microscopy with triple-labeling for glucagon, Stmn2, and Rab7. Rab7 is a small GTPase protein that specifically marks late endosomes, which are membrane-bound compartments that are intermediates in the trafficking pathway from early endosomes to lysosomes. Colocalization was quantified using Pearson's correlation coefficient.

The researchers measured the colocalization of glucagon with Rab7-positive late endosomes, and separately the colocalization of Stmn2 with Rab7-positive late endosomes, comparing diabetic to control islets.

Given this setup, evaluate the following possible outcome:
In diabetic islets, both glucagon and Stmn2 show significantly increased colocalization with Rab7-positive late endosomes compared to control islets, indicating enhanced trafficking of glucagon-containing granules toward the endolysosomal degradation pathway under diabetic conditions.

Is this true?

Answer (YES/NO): NO